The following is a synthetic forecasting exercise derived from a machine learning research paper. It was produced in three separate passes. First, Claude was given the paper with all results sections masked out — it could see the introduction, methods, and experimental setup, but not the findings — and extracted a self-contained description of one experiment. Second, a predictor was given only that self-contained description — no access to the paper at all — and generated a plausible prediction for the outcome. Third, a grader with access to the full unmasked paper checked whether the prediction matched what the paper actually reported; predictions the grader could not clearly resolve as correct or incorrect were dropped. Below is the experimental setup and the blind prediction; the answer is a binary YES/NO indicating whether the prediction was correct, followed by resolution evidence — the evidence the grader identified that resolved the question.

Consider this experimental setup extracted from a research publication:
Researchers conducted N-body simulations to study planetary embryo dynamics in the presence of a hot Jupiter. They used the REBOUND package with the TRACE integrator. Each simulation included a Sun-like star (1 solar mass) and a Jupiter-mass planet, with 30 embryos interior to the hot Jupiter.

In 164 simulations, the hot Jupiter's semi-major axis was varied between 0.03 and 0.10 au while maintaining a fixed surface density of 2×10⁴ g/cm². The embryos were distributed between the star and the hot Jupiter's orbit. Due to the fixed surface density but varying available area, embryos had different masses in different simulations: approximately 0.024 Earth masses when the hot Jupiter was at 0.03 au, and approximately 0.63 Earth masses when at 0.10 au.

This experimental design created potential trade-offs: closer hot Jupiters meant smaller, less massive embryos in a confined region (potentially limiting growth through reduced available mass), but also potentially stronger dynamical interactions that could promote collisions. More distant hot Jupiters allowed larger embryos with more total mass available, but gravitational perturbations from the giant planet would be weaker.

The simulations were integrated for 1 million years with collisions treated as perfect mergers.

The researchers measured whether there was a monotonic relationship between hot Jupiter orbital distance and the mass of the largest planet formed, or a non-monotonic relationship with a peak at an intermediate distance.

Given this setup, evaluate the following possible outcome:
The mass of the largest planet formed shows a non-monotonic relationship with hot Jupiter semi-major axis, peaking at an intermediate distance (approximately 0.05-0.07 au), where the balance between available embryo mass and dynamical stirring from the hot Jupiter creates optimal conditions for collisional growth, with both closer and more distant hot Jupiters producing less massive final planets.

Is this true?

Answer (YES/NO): NO